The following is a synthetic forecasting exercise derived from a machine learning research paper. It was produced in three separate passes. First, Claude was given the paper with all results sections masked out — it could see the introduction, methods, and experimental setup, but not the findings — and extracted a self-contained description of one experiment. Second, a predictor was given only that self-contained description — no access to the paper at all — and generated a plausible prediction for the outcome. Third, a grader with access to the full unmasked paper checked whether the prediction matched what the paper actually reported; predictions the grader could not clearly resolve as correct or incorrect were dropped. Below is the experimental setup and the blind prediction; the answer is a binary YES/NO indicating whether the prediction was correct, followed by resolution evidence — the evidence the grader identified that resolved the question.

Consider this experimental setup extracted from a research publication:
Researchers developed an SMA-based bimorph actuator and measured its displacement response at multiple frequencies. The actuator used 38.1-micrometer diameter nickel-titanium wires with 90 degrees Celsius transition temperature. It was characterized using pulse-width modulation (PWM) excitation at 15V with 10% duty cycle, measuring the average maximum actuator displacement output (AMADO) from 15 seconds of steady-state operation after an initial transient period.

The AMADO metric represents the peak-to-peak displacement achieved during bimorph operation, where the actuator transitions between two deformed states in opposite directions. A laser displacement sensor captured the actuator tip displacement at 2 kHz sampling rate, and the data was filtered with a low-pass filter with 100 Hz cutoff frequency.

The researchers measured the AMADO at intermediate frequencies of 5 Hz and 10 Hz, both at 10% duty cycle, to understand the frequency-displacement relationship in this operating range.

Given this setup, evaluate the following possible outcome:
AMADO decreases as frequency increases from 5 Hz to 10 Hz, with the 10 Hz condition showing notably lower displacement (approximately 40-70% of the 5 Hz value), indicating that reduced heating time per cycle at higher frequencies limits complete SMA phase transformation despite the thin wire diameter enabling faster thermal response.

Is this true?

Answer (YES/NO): NO